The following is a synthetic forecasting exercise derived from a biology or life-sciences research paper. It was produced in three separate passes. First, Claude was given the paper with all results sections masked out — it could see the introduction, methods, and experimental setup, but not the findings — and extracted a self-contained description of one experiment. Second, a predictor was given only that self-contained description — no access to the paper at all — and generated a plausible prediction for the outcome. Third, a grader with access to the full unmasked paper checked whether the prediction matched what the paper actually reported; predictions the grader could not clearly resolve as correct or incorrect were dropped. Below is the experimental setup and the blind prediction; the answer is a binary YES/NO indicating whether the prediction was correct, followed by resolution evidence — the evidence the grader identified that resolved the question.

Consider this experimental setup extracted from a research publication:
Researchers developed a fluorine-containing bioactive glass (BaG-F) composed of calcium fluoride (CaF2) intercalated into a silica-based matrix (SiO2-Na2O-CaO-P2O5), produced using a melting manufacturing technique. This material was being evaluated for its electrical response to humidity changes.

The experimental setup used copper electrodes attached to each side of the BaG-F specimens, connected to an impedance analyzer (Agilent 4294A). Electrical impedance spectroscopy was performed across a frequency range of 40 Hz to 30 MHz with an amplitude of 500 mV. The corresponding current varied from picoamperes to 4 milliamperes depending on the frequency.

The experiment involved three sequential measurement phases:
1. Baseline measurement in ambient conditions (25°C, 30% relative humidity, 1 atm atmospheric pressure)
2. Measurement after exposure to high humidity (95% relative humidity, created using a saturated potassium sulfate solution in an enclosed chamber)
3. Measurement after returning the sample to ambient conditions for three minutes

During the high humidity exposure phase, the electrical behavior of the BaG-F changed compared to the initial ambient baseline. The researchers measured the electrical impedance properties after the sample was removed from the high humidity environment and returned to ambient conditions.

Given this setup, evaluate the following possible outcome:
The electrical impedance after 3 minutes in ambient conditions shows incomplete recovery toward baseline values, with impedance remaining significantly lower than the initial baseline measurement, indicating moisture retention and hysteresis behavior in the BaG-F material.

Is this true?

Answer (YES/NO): NO